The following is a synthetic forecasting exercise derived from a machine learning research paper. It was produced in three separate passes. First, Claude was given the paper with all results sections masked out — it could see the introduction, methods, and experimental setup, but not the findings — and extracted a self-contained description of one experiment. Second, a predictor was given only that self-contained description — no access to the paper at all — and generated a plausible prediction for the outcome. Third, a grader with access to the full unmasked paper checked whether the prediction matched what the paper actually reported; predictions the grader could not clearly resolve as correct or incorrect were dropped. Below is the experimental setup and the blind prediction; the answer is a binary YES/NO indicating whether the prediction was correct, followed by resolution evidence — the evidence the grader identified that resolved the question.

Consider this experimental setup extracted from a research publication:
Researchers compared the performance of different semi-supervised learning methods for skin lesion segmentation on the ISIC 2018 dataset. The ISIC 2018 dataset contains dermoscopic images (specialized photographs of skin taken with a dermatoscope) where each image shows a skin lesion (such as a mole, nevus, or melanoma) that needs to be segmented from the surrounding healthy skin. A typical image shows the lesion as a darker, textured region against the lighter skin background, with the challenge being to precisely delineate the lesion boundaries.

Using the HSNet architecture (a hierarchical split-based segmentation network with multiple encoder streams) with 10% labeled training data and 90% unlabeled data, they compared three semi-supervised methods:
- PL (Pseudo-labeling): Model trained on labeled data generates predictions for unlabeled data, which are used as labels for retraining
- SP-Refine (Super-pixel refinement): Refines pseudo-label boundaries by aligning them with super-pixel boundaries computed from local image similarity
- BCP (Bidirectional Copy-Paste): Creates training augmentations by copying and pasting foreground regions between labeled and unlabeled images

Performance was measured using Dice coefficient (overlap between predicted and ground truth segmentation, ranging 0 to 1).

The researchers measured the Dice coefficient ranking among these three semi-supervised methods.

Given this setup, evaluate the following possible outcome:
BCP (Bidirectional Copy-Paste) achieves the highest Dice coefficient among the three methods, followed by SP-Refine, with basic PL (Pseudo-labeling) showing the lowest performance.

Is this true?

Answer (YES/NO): YES